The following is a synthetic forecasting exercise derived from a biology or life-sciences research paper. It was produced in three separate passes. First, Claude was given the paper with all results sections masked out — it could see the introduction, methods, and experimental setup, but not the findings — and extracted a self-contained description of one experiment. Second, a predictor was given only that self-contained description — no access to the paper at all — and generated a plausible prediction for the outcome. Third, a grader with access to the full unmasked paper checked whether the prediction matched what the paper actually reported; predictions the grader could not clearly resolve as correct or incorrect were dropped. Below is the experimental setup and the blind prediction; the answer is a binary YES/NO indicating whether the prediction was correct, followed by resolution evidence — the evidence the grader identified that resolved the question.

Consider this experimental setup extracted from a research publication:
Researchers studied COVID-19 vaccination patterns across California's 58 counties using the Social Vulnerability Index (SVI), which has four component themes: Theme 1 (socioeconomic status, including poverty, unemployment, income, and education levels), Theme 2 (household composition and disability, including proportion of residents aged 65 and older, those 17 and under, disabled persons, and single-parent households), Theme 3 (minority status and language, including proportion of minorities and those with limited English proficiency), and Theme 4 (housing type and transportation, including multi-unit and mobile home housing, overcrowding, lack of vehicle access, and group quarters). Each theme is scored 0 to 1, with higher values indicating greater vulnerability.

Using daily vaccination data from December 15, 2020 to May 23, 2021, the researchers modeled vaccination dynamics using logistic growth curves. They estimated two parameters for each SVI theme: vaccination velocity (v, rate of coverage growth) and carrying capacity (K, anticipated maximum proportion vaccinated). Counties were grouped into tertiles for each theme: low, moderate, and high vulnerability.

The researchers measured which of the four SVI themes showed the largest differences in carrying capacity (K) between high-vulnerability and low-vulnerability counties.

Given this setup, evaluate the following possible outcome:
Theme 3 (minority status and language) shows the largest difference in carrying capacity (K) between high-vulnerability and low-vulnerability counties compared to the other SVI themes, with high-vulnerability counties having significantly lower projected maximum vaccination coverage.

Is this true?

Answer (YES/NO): NO